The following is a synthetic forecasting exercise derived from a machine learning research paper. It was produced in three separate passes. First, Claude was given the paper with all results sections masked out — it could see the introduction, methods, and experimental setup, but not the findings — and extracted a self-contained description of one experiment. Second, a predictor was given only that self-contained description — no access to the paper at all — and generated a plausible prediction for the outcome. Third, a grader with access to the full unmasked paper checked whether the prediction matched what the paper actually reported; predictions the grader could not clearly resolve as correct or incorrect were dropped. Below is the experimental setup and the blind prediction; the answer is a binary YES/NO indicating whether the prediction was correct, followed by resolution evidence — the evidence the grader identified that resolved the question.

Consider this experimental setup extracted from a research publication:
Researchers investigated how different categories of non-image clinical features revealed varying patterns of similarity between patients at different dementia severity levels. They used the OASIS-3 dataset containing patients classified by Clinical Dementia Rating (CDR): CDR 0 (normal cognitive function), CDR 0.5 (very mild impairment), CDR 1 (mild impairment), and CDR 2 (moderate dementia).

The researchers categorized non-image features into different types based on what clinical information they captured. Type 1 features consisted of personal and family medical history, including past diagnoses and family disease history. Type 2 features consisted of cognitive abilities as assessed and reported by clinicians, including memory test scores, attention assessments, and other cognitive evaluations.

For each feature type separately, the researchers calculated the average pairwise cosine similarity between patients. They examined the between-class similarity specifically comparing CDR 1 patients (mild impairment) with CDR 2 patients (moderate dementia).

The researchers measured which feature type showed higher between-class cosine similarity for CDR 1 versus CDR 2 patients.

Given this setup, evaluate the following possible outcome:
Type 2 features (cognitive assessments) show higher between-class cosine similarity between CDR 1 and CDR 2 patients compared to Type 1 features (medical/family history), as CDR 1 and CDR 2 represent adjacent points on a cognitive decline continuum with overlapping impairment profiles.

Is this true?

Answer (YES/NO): YES